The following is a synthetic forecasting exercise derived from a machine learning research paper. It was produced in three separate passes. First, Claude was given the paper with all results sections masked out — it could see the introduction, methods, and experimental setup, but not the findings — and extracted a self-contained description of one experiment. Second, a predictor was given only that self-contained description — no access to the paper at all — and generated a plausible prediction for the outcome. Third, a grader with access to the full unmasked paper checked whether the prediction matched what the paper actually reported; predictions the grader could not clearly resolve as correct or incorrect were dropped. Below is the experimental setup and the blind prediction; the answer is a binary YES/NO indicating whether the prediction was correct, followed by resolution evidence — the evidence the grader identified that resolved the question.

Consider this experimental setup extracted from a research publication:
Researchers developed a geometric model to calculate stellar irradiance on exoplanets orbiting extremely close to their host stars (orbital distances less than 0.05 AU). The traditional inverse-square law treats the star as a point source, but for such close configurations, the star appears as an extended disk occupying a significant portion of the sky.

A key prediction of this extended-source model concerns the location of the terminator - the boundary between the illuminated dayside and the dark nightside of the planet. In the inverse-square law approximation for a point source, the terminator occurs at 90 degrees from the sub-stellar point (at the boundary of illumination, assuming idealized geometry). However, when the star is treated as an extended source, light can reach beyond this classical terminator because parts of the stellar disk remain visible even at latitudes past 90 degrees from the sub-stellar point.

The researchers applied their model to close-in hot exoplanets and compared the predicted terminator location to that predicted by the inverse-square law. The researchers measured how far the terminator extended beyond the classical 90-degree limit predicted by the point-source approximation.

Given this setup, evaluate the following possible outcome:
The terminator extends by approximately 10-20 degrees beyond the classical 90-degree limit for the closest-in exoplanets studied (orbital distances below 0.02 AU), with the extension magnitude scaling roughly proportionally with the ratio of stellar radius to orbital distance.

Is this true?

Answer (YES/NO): NO